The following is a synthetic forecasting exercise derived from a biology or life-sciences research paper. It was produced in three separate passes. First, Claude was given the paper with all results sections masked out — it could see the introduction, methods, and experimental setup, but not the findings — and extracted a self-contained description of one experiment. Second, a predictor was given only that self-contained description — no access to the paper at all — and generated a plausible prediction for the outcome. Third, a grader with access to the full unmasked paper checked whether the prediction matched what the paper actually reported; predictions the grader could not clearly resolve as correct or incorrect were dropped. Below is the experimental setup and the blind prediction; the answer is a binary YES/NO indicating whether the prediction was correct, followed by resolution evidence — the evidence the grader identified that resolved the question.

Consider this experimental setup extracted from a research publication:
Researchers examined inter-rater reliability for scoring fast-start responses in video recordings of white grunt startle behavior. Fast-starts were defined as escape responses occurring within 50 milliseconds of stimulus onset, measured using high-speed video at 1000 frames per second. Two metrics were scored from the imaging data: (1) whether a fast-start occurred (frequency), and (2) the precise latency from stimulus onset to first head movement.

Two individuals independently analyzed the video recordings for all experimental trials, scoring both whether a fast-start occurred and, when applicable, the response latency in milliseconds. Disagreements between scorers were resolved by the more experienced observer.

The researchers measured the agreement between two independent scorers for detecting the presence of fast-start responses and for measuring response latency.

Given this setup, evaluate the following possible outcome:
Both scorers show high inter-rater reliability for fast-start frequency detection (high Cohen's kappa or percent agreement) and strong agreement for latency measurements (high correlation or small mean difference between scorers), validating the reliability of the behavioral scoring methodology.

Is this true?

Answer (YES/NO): NO